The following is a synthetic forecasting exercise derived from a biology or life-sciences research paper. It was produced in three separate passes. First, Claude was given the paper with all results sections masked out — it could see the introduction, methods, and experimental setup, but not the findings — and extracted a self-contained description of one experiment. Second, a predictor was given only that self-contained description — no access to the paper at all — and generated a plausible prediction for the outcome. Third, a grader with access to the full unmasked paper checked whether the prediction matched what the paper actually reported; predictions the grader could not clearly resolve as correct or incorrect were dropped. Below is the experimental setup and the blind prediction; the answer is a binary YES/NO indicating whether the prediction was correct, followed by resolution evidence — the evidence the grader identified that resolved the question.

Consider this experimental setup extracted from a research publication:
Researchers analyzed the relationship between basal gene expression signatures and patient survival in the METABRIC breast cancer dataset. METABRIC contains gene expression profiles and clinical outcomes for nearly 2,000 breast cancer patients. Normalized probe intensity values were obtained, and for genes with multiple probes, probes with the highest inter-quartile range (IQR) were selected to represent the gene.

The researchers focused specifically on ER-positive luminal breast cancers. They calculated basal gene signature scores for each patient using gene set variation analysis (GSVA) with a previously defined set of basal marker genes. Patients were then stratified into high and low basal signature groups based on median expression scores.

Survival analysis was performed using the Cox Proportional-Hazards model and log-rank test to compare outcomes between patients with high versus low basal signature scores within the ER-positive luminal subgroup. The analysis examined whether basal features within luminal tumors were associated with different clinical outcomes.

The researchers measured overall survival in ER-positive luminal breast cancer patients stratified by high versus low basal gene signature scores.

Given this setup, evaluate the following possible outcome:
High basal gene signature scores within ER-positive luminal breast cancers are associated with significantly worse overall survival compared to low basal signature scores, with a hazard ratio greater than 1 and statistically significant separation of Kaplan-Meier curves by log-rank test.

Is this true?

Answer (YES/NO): NO